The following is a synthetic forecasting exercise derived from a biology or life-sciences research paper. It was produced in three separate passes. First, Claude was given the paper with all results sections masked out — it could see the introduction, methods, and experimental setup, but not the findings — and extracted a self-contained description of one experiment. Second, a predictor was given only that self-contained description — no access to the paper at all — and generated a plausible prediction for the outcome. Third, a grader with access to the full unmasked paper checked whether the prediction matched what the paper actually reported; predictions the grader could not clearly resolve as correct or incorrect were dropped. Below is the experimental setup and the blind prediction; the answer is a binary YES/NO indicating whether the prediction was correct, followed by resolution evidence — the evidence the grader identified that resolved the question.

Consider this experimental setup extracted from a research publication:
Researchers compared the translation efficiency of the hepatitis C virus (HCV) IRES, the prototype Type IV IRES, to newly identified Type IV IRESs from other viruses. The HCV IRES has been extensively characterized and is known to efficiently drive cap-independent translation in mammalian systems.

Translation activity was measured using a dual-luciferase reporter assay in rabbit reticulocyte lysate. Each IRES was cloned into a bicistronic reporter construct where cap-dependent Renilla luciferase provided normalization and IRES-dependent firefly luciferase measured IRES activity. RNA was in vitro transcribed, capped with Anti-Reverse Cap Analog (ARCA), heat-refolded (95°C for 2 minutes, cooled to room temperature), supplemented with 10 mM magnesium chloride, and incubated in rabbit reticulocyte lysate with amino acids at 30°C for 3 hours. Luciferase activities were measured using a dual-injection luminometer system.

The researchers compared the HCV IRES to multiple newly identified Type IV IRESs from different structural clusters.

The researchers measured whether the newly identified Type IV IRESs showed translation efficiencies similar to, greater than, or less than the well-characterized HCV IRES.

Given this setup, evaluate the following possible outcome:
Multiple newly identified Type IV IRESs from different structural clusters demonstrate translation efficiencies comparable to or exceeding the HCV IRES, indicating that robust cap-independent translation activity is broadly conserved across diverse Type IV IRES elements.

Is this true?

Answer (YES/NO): NO